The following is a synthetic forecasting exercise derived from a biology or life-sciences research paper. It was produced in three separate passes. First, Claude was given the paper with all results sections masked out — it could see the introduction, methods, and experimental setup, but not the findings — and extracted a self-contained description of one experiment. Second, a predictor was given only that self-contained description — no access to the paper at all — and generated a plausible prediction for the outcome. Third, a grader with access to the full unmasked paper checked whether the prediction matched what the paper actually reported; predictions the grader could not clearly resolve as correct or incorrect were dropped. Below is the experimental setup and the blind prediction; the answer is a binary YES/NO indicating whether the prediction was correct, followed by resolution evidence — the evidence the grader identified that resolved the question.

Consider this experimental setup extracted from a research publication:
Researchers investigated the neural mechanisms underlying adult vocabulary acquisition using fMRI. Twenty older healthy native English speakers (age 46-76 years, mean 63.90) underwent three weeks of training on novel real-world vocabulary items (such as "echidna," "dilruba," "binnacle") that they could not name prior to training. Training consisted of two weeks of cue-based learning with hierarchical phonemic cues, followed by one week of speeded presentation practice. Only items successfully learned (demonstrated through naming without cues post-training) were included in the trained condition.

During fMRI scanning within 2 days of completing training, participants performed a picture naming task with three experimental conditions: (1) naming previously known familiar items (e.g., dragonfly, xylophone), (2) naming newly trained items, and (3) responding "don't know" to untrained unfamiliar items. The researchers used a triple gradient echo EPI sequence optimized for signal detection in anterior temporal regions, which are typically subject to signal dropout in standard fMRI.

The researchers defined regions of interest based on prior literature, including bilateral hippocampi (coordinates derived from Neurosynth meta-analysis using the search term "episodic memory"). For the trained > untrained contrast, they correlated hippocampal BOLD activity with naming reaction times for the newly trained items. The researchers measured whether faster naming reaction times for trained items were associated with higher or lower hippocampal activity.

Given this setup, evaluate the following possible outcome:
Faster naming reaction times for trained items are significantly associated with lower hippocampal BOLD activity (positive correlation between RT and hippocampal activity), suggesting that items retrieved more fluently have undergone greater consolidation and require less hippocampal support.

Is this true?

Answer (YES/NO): YES